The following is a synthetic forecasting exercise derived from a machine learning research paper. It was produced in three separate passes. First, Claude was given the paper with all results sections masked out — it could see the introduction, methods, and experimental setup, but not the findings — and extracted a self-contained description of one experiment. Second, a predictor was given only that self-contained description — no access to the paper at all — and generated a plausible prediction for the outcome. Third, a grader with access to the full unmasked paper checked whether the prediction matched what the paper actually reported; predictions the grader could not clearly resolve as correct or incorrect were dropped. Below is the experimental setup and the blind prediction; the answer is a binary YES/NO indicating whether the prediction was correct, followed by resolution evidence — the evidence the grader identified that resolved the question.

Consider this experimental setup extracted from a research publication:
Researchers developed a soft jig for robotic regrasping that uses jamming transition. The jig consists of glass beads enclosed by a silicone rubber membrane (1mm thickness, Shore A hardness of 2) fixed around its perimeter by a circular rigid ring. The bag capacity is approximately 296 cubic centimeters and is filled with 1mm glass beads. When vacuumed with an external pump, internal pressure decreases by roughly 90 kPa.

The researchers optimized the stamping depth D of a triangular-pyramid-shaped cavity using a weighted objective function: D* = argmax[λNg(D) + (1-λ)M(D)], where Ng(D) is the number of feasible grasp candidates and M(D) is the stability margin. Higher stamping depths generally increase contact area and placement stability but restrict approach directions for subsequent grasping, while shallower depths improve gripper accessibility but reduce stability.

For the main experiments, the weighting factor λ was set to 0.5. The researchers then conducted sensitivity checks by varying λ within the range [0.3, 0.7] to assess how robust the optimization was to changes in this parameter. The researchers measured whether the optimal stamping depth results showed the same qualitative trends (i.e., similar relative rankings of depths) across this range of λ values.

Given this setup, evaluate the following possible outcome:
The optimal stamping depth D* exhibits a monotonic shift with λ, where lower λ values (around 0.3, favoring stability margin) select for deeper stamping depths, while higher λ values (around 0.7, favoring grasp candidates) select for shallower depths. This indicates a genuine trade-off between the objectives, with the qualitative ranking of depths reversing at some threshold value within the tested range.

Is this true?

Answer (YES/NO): NO